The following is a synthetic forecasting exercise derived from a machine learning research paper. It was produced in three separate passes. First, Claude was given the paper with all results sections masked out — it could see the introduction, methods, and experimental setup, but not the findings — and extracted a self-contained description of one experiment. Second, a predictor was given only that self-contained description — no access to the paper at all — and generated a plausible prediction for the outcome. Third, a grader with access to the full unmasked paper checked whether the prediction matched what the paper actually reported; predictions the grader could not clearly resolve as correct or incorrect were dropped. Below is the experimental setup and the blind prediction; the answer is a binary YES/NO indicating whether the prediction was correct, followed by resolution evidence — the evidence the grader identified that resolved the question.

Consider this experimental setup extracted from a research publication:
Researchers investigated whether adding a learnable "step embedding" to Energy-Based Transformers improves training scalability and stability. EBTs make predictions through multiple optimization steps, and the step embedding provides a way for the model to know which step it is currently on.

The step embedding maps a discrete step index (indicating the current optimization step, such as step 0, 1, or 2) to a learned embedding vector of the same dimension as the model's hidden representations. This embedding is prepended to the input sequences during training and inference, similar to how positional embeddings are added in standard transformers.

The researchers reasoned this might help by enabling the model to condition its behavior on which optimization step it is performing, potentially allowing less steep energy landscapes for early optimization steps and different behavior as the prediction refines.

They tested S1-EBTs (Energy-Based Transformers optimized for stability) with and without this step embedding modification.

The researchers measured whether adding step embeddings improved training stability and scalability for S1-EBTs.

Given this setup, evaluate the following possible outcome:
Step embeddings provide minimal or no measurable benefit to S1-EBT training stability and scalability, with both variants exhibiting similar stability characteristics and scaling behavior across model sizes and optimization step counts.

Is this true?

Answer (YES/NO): NO